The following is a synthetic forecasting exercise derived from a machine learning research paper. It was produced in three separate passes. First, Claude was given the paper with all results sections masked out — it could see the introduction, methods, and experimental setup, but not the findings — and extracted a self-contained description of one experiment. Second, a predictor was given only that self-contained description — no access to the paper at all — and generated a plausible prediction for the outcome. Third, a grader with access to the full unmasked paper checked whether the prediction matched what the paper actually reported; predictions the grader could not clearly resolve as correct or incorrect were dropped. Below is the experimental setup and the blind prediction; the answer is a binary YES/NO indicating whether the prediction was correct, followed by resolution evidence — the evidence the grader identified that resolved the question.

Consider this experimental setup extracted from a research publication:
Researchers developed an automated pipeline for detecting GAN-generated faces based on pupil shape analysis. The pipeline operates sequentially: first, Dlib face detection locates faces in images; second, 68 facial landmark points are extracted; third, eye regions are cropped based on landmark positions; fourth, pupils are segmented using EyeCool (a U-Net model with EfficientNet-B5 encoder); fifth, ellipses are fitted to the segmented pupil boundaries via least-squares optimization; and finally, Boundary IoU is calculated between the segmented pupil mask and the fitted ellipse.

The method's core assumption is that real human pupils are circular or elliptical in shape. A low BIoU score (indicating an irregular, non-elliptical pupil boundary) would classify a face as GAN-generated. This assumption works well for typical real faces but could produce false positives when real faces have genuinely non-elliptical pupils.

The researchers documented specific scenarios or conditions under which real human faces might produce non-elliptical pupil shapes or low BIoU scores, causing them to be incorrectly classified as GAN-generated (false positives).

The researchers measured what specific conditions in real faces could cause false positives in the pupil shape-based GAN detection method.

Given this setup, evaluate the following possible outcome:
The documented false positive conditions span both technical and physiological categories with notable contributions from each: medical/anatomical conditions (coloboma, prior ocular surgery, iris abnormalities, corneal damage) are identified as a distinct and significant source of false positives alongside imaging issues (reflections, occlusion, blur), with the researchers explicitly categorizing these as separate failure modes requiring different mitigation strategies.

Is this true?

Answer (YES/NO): NO